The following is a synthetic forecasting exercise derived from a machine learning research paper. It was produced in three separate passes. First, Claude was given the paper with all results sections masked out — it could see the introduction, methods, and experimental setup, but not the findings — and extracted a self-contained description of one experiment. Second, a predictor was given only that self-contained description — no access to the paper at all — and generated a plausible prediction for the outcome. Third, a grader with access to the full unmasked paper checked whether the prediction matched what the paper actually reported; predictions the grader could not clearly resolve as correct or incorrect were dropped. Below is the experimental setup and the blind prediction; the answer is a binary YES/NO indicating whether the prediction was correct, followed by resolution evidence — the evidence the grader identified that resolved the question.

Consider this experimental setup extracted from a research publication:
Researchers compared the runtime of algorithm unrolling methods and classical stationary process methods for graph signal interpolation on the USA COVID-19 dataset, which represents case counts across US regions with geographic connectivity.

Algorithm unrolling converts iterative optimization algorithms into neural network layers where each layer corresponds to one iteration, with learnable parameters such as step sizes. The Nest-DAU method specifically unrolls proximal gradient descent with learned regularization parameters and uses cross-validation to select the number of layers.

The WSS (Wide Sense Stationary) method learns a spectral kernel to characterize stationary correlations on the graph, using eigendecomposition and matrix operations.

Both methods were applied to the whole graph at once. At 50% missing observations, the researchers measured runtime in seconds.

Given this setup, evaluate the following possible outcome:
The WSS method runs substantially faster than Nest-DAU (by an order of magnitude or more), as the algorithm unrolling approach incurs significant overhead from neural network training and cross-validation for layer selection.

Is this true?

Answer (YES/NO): YES